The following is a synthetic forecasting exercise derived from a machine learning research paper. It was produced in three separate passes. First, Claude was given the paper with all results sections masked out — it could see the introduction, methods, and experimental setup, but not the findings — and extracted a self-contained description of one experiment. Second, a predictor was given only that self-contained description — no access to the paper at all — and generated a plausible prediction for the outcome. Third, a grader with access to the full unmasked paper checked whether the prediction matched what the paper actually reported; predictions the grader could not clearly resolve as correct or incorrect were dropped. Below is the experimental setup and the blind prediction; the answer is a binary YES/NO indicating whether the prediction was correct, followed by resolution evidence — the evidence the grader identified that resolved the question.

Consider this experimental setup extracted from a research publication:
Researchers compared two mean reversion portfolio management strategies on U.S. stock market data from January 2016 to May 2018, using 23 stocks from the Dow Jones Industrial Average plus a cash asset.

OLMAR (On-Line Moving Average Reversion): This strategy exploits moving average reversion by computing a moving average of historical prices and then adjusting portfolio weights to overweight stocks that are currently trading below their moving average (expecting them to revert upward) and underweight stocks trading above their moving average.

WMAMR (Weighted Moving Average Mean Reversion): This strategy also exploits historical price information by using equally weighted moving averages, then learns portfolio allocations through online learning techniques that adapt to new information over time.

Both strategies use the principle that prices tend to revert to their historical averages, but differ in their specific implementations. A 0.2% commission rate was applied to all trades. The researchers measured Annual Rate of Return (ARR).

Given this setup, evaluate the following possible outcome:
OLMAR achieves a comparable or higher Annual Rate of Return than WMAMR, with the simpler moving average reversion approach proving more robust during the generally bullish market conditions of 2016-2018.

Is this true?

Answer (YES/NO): YES